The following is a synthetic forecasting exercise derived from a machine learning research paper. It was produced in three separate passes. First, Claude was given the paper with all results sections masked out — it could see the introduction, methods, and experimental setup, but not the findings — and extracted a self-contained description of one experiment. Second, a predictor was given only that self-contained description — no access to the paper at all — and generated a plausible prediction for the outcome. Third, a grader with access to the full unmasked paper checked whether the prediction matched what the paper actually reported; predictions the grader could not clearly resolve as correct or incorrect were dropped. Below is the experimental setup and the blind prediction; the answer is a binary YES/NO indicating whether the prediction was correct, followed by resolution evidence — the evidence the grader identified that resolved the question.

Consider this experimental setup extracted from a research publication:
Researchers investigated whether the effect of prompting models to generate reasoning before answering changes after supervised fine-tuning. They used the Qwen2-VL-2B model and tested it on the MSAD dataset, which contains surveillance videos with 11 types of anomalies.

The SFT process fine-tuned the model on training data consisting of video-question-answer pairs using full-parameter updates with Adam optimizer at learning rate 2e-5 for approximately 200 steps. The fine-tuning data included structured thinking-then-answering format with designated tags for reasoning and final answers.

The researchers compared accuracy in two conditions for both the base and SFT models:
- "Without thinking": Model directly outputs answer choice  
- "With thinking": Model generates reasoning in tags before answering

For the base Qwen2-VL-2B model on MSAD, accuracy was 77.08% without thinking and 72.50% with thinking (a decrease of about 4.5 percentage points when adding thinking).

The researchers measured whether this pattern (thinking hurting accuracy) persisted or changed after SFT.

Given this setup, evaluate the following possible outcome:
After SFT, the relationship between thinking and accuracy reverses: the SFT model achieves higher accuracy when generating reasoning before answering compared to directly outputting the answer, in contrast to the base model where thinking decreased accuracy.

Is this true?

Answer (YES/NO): YES